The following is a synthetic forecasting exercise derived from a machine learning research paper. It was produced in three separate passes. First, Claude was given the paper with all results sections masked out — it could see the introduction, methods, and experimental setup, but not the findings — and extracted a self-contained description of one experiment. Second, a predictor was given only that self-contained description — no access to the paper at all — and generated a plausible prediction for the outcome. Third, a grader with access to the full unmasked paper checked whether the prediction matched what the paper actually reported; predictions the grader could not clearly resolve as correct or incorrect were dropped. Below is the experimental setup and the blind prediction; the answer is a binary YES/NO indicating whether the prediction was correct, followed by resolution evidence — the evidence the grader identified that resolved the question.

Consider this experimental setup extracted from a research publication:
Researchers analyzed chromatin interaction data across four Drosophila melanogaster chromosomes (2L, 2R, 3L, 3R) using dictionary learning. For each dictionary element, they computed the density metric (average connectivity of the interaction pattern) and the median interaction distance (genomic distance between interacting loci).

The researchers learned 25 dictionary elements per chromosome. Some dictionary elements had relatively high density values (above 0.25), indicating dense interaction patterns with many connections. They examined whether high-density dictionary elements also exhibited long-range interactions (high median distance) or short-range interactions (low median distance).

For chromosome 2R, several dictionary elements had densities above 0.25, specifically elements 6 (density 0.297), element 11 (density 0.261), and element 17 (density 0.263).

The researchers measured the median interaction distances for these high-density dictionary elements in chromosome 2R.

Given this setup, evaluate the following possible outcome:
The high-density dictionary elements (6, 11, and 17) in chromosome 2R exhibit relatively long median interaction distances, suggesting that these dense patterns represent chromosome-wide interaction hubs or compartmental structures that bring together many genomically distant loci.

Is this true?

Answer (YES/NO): NO